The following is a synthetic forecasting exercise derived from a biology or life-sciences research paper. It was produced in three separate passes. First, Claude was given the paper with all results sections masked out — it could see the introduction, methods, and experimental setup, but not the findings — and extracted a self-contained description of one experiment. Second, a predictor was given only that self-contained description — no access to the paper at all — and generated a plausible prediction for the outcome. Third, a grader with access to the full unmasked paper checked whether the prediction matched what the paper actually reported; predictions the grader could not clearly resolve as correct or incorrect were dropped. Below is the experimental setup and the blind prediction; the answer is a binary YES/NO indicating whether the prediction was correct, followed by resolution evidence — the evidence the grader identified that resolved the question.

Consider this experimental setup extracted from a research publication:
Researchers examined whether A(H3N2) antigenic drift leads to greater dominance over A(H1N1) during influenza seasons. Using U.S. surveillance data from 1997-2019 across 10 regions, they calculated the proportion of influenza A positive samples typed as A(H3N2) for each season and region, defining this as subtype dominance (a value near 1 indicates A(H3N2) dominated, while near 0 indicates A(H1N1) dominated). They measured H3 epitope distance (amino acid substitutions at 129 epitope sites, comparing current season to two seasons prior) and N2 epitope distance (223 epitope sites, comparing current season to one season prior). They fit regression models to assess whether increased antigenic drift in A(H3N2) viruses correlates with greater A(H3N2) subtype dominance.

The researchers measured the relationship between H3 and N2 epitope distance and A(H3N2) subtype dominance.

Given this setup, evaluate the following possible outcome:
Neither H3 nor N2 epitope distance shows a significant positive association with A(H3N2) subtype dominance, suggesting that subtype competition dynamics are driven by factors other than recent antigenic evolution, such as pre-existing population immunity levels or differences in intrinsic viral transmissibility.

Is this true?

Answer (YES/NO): NO